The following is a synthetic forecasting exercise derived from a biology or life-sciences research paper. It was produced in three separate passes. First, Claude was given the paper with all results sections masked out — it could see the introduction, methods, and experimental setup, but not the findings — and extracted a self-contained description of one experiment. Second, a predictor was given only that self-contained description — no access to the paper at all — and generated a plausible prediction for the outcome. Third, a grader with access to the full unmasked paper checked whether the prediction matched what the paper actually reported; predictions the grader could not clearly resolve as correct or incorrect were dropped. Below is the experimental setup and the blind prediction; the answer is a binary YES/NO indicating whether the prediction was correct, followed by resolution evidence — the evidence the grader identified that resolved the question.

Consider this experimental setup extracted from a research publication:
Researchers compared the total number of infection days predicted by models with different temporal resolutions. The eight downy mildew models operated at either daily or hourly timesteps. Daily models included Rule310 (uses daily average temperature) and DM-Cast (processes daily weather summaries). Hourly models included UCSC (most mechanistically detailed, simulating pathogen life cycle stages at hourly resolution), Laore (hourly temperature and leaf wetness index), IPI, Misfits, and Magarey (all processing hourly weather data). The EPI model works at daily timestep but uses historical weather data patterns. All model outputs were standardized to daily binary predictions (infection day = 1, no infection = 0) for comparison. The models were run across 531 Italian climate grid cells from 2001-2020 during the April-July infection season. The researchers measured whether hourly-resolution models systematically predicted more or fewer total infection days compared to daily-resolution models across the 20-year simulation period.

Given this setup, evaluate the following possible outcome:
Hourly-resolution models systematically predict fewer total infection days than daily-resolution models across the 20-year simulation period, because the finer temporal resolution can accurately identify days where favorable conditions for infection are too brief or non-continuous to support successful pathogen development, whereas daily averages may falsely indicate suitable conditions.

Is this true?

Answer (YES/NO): NO